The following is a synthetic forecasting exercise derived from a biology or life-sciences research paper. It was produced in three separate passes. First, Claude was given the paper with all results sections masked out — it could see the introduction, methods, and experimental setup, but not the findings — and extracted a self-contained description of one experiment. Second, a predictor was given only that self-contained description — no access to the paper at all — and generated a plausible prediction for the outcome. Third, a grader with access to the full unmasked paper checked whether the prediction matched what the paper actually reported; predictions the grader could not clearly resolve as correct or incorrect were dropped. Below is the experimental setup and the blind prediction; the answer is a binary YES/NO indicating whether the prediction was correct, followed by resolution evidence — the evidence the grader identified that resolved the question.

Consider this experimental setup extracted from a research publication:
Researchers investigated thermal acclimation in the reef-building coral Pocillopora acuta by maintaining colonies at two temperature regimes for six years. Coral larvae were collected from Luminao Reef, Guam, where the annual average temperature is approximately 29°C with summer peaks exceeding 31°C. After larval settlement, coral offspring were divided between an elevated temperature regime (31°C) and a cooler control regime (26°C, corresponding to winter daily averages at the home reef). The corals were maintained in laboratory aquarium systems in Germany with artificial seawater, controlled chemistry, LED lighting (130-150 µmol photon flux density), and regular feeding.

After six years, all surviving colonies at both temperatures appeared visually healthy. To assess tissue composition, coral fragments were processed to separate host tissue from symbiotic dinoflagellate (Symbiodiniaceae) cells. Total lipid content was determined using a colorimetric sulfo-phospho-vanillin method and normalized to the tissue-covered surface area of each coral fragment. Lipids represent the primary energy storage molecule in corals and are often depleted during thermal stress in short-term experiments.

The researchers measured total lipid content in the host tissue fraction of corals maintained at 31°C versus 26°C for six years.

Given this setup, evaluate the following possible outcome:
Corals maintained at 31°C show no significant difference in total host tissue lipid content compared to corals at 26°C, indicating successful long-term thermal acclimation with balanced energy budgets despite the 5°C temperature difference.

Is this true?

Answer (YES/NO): NO